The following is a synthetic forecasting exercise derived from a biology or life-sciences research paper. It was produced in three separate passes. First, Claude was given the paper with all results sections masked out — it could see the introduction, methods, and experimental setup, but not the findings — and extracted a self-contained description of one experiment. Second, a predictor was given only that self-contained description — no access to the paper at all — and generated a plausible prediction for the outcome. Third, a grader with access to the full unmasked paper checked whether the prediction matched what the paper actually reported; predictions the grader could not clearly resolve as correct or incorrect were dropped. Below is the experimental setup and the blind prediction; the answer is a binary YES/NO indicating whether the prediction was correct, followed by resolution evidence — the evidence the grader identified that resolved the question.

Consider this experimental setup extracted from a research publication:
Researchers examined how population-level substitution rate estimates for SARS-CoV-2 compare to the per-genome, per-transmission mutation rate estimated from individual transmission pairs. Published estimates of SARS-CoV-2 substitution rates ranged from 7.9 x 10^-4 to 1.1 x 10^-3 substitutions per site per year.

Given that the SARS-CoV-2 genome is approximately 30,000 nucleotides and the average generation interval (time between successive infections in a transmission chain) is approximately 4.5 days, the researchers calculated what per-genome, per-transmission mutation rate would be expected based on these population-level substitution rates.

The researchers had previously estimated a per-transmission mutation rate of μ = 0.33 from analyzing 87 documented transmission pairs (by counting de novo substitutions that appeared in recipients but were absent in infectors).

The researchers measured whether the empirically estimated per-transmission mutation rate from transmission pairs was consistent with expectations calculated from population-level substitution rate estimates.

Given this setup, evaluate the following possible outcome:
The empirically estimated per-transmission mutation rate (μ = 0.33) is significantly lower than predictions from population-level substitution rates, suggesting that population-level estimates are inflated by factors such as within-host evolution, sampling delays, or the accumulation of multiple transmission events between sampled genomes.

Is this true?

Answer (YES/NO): NO